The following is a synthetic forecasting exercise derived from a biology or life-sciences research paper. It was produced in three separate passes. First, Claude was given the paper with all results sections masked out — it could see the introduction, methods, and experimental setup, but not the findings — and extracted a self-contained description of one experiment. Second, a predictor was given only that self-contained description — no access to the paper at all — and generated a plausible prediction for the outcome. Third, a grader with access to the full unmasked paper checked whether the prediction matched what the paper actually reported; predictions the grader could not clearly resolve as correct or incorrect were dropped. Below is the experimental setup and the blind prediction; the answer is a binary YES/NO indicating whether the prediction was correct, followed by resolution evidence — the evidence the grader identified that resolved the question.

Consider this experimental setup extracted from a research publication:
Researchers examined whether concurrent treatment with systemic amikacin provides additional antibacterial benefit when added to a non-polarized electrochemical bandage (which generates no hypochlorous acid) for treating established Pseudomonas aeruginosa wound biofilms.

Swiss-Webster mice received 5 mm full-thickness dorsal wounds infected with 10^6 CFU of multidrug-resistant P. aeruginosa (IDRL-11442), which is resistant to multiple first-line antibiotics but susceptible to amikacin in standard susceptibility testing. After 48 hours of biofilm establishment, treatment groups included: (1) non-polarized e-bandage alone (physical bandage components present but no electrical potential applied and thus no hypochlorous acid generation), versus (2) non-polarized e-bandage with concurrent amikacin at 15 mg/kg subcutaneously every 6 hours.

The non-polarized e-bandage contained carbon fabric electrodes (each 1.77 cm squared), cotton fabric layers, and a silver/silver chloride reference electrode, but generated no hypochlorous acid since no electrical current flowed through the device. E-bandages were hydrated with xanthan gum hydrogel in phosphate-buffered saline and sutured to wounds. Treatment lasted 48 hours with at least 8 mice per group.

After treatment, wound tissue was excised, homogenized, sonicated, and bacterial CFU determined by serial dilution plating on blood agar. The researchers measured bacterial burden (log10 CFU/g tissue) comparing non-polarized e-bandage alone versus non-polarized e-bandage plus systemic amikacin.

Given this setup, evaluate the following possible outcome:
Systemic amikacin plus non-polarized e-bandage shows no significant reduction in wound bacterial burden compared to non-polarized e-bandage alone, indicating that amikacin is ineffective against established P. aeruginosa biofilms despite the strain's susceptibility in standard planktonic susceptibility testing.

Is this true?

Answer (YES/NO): NO